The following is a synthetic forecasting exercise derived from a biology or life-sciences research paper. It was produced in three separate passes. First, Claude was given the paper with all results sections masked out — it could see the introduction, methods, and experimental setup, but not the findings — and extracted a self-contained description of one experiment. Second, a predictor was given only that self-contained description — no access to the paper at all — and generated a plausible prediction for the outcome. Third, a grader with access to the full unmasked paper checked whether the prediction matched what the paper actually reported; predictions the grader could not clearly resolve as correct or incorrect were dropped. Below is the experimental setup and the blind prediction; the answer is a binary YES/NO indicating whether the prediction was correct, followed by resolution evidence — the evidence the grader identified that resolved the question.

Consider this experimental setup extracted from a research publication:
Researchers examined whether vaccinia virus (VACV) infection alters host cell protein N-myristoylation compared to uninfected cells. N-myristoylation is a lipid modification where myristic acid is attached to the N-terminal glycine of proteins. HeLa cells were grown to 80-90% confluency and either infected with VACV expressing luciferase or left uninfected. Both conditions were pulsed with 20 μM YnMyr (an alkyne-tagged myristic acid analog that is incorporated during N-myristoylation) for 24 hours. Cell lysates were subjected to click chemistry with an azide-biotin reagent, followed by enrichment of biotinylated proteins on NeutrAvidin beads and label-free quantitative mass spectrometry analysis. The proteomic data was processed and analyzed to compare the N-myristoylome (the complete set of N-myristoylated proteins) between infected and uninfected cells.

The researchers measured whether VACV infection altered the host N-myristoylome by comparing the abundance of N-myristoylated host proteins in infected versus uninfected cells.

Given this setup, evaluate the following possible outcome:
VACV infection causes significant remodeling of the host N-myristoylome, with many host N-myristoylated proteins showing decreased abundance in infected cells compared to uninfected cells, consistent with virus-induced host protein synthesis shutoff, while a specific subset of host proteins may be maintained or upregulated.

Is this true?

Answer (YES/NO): YES